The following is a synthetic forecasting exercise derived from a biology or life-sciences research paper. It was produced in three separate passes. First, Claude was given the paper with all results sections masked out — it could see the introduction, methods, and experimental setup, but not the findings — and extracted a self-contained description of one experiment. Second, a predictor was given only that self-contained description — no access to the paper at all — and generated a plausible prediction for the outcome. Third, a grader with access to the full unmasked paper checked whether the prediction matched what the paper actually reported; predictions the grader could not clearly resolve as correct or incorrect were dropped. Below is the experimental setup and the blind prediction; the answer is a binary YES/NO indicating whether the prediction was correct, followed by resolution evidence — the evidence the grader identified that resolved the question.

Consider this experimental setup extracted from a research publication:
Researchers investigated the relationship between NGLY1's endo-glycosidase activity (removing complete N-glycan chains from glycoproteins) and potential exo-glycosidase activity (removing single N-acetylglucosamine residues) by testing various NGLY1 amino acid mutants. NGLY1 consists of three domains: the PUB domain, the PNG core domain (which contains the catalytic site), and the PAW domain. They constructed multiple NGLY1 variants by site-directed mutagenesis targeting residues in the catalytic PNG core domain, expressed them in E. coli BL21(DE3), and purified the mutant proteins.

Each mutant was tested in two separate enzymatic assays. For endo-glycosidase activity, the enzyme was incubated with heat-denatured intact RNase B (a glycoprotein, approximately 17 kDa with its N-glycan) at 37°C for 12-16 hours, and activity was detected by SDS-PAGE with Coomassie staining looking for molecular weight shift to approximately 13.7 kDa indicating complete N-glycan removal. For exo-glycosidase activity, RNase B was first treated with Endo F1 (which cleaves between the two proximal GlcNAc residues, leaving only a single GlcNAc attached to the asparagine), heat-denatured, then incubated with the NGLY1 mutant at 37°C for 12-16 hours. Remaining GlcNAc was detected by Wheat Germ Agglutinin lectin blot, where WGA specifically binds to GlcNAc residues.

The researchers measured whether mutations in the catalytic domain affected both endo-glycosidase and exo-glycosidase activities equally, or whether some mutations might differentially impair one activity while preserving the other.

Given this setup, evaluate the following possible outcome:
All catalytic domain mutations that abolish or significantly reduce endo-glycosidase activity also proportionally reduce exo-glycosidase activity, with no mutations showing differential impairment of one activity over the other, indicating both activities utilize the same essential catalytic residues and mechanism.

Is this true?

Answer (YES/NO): NO